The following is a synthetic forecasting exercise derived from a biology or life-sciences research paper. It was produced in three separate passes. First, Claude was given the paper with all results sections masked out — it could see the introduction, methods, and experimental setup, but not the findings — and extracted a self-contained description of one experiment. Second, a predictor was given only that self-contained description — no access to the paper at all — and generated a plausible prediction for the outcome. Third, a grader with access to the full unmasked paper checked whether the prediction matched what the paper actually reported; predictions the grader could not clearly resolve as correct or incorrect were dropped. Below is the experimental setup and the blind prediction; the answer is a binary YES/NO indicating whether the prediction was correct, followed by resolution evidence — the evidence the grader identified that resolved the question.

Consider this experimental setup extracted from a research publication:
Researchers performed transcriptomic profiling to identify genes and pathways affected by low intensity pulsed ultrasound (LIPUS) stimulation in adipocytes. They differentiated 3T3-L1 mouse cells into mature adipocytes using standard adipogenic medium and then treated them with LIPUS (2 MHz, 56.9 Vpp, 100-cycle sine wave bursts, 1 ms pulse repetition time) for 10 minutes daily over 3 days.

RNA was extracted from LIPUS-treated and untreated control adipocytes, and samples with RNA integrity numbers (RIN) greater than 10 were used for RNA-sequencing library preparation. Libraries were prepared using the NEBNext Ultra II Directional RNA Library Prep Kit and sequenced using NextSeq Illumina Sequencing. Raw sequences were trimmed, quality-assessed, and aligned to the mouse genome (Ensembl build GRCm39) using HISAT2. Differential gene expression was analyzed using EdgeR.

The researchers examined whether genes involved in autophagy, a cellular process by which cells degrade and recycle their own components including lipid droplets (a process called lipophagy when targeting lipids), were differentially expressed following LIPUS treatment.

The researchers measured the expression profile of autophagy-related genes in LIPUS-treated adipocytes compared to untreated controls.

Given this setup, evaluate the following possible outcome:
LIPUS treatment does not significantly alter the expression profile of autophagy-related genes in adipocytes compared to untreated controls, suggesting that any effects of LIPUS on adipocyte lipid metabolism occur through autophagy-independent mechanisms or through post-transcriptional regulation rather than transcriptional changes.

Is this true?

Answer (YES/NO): NO